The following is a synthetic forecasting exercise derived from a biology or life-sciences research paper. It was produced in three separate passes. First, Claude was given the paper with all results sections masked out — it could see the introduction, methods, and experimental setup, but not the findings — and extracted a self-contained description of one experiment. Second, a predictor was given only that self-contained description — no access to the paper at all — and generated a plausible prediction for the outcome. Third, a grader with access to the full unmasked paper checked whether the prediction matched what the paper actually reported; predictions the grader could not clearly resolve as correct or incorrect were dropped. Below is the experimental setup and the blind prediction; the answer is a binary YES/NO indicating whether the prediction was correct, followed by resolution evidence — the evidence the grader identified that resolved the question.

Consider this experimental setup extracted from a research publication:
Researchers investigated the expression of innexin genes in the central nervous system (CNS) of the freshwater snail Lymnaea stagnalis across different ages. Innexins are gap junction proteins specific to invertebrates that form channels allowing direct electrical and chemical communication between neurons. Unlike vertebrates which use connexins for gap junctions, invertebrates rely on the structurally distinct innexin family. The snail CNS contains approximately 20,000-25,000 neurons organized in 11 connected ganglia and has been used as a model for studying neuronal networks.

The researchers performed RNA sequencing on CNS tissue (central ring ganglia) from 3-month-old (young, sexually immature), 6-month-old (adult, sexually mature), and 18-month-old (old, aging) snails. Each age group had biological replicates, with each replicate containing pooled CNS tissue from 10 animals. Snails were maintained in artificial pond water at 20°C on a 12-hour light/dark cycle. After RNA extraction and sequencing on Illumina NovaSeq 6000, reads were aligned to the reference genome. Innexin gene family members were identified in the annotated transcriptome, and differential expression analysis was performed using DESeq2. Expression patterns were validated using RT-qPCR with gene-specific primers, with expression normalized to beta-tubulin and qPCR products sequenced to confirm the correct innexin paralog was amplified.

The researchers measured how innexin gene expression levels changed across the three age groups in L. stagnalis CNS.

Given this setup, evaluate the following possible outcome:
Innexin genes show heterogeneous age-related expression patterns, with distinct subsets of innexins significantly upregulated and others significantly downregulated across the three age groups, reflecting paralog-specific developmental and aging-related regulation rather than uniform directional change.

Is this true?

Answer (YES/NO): NO